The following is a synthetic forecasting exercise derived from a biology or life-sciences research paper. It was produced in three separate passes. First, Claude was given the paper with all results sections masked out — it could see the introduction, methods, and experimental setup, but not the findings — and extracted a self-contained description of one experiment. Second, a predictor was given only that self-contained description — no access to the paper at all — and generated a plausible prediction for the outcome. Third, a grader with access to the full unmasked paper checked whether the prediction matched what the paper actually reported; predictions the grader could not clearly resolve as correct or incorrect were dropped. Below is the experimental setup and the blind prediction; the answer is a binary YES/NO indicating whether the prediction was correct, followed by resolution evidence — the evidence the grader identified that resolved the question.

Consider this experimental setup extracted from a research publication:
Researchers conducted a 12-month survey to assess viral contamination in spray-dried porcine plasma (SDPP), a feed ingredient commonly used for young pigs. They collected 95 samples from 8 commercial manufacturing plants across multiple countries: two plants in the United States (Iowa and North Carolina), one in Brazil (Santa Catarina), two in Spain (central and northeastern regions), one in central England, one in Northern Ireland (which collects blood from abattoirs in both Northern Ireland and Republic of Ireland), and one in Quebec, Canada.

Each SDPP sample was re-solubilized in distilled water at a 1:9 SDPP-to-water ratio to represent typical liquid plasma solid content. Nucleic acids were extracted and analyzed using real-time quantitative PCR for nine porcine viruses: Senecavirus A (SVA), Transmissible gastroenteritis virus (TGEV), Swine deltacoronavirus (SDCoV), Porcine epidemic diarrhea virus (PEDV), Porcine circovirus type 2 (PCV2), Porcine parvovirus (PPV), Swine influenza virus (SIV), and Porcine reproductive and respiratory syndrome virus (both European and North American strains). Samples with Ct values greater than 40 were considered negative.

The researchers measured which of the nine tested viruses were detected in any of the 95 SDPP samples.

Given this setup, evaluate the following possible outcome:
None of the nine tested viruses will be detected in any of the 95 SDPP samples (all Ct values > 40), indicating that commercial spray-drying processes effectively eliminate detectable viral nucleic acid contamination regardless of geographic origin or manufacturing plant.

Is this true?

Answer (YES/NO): NO